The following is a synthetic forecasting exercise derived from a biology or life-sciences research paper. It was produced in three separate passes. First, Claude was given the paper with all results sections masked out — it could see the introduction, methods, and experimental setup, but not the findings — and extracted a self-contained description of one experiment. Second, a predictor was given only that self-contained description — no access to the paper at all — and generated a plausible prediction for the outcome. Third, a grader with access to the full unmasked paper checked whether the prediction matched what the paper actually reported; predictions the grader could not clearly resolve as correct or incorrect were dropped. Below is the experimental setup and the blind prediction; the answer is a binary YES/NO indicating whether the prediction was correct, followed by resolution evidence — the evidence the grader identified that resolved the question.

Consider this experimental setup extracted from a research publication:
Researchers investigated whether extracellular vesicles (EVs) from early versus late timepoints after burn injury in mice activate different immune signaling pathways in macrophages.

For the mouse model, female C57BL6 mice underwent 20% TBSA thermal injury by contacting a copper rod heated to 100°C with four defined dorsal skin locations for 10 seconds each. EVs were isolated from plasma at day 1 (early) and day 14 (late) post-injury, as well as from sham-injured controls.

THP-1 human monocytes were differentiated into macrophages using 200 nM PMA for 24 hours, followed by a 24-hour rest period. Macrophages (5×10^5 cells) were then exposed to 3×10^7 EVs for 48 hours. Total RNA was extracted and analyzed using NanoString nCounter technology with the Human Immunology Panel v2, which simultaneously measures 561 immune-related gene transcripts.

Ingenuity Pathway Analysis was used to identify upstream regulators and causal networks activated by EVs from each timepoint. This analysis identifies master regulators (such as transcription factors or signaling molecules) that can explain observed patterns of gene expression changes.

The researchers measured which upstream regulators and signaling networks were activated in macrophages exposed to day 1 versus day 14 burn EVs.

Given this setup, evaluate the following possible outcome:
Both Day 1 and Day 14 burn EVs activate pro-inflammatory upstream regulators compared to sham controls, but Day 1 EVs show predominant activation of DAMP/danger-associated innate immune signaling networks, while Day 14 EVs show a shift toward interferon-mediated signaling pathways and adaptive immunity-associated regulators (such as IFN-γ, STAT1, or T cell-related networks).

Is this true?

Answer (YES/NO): NO